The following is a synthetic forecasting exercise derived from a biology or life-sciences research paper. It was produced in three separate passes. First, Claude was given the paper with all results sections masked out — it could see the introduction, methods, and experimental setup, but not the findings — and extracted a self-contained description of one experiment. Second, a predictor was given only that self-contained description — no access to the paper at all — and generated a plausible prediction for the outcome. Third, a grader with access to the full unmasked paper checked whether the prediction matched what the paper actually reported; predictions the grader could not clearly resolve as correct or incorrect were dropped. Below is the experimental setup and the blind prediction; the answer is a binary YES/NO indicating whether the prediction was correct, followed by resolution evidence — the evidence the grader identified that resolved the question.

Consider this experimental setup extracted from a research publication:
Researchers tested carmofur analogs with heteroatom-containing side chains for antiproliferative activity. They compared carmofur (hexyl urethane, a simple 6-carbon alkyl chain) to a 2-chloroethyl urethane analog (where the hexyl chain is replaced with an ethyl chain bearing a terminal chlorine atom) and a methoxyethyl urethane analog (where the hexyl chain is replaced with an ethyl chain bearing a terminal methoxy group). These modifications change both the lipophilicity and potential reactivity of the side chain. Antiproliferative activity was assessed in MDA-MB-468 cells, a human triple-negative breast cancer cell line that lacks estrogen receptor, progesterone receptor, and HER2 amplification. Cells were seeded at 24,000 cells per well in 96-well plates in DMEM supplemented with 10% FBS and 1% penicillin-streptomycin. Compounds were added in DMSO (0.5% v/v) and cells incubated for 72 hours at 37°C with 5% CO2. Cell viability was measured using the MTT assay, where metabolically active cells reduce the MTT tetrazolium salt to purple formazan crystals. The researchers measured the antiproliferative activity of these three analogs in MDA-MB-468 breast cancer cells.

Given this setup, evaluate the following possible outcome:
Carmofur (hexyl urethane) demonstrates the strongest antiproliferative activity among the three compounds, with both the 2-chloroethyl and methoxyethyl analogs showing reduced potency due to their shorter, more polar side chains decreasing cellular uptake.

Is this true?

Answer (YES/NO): NO